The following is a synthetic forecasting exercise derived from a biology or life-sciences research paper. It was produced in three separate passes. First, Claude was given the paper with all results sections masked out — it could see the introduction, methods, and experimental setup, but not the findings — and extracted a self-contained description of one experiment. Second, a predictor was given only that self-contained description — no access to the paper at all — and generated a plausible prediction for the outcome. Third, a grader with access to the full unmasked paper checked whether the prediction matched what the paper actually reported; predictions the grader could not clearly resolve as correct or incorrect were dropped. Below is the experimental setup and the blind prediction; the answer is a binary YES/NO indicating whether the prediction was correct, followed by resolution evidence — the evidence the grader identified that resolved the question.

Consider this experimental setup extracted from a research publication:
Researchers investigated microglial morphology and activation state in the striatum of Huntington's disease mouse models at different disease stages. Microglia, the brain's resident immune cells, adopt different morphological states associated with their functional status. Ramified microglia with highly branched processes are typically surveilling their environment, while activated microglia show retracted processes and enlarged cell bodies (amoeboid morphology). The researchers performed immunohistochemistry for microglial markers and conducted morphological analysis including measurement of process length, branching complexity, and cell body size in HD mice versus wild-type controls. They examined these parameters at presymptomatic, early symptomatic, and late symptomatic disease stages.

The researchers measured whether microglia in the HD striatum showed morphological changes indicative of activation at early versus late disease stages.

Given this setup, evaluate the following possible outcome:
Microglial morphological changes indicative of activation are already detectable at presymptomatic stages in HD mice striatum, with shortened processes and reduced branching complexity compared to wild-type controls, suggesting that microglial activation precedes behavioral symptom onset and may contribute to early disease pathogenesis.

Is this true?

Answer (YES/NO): YES